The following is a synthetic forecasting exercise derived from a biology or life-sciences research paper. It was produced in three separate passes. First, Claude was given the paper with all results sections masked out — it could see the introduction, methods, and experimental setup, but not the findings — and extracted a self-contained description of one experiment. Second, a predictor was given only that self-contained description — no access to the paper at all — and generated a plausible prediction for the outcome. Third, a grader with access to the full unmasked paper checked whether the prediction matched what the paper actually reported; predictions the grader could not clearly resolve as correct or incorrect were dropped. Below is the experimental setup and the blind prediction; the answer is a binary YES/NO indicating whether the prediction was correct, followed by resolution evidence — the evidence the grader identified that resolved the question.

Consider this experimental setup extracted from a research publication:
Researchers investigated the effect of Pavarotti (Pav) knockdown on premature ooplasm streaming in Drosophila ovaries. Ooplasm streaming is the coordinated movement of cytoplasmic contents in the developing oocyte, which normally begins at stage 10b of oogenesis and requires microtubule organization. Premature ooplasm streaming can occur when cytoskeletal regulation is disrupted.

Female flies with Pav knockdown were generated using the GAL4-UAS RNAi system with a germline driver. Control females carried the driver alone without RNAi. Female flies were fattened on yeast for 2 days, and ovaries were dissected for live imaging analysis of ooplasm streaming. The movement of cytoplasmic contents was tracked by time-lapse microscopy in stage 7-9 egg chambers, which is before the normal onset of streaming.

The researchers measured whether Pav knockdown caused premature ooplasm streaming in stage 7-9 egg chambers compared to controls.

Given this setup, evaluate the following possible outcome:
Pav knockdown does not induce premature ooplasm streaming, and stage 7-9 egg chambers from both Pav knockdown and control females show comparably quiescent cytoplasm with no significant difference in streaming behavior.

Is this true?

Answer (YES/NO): NO